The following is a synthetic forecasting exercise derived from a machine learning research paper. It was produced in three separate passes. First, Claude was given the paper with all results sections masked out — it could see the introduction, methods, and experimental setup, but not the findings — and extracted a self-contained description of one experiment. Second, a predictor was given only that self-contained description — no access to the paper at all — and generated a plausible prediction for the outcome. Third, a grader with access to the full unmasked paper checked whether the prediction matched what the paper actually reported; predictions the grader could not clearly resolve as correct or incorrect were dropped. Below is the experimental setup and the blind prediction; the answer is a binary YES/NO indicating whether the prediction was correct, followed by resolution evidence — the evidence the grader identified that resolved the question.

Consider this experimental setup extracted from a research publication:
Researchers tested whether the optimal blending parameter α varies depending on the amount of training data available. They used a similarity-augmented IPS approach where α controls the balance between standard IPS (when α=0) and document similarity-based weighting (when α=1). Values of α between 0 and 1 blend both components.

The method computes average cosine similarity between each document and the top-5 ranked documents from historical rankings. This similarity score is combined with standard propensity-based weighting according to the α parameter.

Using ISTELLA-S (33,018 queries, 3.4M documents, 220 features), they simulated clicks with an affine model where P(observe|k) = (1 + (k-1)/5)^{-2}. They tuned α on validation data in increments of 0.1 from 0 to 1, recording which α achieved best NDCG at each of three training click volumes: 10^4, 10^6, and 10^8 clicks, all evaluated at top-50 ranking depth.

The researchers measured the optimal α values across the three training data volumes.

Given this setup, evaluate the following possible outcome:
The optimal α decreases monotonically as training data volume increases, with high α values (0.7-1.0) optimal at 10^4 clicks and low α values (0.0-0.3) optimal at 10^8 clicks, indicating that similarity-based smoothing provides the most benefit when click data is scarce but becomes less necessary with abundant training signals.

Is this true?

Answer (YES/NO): NO